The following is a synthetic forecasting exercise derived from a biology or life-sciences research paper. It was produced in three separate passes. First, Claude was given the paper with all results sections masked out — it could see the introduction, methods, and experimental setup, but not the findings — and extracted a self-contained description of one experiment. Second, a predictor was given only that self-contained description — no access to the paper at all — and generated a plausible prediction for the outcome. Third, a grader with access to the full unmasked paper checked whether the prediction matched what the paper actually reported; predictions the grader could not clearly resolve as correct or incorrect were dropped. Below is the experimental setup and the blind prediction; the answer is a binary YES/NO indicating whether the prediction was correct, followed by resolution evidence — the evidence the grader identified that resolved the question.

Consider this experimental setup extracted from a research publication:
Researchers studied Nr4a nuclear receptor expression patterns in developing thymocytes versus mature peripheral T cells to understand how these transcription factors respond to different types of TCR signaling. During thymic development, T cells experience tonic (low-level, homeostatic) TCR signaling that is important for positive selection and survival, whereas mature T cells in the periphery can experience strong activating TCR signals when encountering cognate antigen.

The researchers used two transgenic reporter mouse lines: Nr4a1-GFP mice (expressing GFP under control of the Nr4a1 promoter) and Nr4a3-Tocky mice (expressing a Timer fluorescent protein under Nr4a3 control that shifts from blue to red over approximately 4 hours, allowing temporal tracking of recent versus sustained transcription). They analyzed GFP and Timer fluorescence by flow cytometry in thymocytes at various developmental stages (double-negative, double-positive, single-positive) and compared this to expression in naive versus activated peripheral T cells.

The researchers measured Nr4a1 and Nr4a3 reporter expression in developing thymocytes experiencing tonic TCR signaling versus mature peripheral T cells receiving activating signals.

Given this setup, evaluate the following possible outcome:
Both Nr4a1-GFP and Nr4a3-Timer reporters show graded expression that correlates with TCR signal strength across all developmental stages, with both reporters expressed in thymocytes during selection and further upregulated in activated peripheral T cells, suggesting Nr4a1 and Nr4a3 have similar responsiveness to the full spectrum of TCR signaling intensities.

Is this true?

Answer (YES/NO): NO